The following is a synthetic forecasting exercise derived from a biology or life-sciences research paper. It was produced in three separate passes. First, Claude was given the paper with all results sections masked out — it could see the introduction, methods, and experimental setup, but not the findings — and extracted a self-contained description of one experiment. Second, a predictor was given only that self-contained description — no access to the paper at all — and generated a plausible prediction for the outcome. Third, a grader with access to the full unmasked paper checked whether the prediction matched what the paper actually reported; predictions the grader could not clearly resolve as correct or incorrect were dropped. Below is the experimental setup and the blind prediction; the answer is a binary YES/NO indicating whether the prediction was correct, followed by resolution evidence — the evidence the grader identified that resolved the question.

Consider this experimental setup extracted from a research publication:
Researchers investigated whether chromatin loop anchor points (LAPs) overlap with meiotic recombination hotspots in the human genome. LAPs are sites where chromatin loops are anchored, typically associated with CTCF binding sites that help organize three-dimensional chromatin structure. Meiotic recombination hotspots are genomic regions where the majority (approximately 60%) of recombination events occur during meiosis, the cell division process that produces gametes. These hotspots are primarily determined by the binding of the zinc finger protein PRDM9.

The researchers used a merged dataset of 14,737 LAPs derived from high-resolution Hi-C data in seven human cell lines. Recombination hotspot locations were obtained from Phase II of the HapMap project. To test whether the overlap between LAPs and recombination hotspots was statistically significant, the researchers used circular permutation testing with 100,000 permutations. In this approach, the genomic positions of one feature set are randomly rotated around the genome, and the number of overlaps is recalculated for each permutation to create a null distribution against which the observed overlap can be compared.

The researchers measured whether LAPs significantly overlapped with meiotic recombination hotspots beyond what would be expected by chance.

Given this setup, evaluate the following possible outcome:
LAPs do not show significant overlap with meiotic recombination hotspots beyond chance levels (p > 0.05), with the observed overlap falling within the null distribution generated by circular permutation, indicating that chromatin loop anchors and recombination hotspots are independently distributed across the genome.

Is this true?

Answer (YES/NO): NO